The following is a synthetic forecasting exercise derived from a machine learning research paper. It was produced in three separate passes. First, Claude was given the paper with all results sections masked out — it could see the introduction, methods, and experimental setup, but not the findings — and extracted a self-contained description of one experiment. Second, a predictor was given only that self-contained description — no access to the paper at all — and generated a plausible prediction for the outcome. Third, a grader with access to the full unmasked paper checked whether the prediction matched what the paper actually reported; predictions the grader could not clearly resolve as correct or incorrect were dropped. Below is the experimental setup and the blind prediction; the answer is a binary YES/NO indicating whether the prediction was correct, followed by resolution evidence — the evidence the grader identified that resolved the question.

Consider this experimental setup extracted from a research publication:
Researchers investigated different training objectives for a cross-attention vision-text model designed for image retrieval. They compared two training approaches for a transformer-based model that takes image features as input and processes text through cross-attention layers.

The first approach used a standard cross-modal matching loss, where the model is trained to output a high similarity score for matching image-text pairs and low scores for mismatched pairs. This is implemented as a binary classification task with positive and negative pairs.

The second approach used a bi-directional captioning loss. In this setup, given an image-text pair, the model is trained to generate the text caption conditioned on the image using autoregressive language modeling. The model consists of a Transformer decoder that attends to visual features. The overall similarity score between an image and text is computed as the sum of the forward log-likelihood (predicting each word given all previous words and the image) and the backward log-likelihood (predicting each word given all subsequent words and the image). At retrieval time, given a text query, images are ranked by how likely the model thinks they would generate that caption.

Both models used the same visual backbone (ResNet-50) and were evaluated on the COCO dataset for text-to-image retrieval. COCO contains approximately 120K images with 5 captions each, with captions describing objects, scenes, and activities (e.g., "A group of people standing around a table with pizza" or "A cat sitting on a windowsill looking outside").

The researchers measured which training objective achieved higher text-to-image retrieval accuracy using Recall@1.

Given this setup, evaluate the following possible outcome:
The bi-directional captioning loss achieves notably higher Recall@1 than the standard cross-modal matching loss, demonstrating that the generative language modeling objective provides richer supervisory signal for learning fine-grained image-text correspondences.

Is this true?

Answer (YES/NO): YES